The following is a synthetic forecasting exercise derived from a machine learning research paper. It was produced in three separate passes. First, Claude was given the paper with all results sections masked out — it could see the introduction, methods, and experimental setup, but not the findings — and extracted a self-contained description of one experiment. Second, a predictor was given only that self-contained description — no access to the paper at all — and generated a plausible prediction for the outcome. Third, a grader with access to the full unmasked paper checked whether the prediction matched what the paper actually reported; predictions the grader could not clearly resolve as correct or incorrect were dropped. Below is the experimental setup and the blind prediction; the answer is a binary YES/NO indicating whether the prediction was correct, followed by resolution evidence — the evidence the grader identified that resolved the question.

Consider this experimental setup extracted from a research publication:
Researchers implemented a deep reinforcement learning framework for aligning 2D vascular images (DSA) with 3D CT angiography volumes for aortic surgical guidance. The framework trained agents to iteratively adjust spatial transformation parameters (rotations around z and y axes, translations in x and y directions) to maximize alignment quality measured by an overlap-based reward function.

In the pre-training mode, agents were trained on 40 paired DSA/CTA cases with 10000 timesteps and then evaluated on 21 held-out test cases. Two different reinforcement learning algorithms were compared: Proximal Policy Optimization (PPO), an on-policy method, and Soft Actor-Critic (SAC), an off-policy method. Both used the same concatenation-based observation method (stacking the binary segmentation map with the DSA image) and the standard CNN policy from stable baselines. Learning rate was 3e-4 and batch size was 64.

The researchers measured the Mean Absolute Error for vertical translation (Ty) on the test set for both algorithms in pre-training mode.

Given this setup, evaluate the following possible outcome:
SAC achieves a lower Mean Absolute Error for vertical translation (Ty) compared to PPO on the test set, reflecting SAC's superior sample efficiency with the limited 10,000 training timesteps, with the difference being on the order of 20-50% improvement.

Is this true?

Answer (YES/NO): NO